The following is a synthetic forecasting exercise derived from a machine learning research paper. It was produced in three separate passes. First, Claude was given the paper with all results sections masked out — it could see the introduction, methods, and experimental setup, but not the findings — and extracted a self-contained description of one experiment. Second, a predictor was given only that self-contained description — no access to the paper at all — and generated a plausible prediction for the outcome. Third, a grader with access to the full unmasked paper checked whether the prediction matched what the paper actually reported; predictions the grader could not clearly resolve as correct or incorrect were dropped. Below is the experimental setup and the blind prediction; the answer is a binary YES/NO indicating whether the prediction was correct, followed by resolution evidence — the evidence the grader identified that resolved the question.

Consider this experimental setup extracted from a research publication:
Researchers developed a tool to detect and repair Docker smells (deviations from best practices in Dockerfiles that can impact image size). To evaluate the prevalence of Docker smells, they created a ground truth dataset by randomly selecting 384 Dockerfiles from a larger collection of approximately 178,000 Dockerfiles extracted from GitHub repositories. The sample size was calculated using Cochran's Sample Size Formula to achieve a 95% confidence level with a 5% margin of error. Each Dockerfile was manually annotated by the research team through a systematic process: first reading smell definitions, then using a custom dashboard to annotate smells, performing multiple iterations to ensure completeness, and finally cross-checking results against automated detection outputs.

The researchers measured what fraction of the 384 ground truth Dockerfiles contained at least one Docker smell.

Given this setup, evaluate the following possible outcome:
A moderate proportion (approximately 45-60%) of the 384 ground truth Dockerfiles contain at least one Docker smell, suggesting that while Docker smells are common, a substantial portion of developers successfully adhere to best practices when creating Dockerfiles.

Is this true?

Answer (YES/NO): NO